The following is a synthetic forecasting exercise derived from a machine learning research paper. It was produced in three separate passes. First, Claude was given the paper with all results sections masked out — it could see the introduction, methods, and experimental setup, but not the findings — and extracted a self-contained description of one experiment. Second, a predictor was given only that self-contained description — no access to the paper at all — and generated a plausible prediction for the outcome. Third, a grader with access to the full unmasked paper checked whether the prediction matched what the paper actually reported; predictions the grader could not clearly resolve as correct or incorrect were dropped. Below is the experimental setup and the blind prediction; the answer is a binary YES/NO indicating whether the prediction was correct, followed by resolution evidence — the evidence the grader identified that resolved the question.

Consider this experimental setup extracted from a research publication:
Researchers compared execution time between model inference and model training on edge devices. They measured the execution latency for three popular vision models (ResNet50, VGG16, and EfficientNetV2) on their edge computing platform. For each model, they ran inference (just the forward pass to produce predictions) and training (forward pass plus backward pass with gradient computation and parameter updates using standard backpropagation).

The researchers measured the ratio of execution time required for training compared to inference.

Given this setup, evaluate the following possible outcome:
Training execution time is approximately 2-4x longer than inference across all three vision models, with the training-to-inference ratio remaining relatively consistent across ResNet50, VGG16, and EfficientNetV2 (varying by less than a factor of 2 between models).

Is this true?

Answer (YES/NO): NO